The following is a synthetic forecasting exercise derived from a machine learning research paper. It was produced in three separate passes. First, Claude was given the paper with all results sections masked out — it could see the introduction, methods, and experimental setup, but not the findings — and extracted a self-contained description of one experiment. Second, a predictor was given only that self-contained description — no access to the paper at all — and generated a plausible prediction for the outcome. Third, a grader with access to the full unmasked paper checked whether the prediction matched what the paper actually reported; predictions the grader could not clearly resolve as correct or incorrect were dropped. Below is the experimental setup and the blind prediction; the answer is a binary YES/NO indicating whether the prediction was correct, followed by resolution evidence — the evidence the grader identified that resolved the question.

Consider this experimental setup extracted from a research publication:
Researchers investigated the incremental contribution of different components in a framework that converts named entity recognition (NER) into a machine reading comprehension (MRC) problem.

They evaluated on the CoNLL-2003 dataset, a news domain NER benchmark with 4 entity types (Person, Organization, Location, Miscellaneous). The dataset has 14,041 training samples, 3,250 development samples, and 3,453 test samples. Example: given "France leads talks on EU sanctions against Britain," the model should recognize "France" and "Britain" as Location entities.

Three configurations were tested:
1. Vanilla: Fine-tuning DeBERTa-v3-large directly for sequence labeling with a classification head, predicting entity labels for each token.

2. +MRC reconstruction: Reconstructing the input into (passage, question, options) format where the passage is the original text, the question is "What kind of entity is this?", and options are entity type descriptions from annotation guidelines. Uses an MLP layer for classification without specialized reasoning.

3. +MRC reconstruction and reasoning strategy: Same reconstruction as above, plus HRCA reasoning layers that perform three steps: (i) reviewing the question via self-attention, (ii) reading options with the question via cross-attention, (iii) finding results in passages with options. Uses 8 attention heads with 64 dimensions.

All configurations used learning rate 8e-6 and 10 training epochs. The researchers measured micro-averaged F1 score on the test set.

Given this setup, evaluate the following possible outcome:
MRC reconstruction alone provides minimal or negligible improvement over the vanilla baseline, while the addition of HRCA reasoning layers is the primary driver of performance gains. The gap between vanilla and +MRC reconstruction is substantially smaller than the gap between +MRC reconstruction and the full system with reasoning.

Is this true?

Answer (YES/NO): NO